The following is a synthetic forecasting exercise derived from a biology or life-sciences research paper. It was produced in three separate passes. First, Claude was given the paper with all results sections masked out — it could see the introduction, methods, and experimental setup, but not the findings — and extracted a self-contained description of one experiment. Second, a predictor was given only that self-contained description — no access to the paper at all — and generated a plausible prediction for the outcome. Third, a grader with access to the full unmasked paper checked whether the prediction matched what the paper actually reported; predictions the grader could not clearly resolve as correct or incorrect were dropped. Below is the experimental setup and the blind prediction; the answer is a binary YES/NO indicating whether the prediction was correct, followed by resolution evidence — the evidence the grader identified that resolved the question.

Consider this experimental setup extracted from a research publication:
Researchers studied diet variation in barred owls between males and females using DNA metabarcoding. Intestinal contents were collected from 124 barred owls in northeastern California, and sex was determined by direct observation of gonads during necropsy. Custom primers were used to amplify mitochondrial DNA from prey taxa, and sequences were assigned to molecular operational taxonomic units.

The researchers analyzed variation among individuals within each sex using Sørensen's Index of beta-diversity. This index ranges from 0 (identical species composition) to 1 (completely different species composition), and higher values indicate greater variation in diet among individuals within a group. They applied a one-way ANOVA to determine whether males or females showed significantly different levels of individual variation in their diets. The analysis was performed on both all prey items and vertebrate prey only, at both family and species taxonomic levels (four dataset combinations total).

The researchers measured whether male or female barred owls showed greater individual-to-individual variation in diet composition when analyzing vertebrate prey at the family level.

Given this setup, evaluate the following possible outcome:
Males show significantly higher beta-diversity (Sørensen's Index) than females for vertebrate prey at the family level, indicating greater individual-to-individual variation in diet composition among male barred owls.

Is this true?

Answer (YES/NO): NO